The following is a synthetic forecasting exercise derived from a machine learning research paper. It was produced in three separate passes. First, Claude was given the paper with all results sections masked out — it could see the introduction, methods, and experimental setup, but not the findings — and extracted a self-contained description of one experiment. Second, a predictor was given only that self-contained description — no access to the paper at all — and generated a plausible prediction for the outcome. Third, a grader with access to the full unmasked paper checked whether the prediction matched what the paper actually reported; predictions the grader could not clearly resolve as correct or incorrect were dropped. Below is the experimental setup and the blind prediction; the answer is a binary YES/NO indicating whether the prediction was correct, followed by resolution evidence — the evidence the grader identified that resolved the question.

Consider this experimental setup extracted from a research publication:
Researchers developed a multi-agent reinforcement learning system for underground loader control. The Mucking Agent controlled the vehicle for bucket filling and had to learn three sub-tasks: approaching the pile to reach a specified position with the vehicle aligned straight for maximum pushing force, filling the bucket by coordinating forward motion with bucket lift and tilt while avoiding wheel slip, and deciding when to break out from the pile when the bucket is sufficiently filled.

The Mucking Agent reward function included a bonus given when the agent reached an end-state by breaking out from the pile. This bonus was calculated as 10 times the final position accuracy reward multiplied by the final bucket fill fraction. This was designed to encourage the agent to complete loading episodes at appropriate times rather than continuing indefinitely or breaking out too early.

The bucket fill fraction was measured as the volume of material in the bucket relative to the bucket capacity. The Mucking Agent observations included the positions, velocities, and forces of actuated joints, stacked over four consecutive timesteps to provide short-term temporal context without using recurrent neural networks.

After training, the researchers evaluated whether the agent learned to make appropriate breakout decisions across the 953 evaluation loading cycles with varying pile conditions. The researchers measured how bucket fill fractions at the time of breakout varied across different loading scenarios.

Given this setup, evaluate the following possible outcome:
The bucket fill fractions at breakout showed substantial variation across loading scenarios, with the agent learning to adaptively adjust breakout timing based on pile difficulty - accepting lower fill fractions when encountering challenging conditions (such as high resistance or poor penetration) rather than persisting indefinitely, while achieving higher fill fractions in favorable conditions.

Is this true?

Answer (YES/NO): NO